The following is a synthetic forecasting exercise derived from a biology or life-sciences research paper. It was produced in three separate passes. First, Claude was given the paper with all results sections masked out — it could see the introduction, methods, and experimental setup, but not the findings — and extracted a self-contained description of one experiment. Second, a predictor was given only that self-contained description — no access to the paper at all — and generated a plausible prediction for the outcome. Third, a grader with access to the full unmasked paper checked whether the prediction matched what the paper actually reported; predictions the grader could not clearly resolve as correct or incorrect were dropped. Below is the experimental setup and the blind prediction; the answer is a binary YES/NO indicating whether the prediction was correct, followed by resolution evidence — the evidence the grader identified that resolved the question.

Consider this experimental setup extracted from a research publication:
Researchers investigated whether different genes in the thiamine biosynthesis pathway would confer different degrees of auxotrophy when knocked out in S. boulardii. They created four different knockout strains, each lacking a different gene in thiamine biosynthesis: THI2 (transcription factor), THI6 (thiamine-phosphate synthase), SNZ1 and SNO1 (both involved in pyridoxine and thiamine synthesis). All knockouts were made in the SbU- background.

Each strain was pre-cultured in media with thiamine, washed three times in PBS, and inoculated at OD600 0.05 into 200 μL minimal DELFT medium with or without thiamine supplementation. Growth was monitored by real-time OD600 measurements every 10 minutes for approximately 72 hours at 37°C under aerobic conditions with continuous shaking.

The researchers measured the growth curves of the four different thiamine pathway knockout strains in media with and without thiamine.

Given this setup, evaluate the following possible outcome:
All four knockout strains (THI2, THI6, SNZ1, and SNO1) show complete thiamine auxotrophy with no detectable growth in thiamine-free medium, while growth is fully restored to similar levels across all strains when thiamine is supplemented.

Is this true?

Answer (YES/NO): NO